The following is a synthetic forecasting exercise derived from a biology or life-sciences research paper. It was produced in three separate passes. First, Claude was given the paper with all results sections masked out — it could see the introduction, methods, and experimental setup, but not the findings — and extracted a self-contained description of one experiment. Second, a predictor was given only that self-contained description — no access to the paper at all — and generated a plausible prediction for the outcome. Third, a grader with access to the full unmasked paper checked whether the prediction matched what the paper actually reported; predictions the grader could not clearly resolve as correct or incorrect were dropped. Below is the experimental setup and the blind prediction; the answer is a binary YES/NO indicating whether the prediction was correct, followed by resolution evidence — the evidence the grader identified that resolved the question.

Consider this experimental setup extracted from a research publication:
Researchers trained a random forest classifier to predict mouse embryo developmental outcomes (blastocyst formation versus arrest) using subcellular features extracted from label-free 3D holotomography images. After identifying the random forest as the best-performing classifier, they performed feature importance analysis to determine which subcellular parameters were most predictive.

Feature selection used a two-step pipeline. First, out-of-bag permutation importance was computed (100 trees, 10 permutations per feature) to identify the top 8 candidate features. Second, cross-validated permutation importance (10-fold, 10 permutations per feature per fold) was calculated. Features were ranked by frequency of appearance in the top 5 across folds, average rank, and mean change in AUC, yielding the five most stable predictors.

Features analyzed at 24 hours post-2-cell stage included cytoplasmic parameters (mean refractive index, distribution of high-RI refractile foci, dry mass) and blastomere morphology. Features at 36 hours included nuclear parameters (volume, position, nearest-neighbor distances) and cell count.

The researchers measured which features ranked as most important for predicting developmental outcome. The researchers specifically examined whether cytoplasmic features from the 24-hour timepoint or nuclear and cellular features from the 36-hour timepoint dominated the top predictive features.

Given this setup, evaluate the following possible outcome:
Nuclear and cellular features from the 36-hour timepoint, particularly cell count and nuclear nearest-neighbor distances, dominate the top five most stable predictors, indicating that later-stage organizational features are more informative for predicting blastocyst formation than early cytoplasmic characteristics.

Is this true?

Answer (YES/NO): NO